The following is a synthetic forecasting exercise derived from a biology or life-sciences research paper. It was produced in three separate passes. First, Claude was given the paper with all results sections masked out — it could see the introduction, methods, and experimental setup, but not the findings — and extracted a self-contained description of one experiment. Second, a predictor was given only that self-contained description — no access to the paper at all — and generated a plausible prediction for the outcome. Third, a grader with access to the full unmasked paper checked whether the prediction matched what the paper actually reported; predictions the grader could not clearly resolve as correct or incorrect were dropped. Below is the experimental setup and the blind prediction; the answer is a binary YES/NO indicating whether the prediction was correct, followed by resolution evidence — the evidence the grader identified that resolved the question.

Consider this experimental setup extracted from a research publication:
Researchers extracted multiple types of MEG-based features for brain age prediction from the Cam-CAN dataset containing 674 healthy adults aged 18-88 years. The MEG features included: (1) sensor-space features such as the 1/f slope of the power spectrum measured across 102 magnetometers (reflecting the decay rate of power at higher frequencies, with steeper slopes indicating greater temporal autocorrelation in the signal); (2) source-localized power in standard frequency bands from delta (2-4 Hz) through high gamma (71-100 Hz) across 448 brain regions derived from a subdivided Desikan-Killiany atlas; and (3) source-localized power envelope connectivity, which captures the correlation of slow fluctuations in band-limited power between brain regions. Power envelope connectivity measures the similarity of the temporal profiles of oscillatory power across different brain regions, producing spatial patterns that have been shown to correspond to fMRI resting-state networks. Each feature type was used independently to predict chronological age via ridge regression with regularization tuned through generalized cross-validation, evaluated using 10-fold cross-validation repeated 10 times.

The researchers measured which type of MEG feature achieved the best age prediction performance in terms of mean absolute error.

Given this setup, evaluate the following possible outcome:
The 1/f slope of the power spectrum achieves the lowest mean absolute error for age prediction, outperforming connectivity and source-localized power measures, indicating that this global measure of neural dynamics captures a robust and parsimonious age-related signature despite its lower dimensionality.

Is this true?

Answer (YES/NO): NO